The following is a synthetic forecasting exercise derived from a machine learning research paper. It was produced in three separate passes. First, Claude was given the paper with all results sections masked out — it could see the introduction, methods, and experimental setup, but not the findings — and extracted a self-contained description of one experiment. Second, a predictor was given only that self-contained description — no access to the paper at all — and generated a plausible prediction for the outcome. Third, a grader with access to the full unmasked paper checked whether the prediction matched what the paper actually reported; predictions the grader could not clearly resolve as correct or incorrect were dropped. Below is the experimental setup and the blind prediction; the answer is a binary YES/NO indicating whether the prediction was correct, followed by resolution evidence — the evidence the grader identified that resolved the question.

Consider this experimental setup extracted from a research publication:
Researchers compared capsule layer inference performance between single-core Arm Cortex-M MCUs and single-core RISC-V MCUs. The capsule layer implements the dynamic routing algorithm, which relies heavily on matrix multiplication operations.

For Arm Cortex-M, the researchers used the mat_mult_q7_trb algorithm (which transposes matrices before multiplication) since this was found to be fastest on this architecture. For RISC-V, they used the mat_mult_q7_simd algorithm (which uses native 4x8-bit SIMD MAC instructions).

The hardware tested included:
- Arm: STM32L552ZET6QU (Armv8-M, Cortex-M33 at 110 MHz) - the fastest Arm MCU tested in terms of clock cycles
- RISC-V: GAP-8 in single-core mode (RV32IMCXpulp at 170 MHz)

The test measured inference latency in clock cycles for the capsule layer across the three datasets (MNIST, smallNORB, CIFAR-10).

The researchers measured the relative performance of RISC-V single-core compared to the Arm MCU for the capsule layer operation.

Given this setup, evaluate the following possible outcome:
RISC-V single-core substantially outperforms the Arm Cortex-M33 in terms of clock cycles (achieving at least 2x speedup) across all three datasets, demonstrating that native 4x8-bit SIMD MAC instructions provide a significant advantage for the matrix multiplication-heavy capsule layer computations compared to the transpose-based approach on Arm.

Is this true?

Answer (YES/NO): YES